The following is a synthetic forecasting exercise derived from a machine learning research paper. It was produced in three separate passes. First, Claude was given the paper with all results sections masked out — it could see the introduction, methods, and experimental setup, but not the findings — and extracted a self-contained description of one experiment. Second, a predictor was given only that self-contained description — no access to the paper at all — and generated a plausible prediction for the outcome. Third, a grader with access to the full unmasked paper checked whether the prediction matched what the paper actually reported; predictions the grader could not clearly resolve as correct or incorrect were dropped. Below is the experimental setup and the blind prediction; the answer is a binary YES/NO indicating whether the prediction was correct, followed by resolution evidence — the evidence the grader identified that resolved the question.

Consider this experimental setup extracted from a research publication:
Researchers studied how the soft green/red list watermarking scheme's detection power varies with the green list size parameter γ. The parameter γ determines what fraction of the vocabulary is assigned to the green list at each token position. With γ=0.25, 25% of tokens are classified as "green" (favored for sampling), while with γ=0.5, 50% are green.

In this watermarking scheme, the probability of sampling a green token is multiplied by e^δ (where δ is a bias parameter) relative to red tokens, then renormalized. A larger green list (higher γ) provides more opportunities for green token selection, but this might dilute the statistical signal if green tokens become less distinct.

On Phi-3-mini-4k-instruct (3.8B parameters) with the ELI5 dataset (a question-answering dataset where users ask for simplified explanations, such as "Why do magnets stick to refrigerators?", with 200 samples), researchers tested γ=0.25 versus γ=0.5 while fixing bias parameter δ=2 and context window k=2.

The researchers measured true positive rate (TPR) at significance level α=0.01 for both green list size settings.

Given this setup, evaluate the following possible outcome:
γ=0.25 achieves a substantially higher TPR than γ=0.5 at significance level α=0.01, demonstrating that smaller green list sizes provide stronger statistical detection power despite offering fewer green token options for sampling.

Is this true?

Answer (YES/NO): NO